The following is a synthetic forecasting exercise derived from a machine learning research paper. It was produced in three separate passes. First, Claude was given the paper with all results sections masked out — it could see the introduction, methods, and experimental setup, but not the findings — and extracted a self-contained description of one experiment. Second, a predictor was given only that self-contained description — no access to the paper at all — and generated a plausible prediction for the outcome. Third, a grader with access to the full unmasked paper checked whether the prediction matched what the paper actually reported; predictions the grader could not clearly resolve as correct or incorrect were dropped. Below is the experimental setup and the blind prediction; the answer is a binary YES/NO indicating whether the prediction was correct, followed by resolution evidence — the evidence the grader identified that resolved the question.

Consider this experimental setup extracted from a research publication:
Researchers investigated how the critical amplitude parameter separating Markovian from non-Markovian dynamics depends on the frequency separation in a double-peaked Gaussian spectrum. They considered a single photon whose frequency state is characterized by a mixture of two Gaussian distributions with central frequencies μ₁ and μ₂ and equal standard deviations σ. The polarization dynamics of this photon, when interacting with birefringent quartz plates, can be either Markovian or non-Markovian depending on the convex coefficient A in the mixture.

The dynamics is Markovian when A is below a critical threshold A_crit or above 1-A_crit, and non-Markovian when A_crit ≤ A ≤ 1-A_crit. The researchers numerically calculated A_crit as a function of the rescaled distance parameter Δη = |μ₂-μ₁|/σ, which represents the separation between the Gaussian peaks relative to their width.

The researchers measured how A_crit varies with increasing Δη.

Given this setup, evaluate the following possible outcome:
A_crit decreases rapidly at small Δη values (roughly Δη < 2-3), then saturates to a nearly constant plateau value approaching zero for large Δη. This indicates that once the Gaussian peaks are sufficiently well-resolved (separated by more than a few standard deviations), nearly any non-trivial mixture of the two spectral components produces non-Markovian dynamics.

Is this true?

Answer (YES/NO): NO